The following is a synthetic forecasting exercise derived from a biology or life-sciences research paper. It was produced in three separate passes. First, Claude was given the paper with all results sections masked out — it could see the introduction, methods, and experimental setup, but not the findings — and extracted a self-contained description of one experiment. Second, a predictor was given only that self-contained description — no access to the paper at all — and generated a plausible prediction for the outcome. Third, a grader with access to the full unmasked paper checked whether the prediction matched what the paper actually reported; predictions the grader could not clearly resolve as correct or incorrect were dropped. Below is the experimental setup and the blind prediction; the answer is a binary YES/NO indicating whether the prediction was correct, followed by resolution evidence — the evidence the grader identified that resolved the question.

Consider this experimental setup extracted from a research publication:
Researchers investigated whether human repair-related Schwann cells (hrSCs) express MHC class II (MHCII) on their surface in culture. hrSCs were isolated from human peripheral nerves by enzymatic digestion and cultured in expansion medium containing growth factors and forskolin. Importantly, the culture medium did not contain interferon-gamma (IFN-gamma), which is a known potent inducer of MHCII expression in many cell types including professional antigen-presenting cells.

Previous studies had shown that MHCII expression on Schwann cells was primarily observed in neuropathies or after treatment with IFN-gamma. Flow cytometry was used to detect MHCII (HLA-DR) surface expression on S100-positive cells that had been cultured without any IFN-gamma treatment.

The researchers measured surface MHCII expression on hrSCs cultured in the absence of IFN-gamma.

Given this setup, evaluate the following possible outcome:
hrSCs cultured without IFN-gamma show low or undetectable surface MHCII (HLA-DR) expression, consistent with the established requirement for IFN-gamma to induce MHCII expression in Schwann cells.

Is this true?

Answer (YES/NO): NO